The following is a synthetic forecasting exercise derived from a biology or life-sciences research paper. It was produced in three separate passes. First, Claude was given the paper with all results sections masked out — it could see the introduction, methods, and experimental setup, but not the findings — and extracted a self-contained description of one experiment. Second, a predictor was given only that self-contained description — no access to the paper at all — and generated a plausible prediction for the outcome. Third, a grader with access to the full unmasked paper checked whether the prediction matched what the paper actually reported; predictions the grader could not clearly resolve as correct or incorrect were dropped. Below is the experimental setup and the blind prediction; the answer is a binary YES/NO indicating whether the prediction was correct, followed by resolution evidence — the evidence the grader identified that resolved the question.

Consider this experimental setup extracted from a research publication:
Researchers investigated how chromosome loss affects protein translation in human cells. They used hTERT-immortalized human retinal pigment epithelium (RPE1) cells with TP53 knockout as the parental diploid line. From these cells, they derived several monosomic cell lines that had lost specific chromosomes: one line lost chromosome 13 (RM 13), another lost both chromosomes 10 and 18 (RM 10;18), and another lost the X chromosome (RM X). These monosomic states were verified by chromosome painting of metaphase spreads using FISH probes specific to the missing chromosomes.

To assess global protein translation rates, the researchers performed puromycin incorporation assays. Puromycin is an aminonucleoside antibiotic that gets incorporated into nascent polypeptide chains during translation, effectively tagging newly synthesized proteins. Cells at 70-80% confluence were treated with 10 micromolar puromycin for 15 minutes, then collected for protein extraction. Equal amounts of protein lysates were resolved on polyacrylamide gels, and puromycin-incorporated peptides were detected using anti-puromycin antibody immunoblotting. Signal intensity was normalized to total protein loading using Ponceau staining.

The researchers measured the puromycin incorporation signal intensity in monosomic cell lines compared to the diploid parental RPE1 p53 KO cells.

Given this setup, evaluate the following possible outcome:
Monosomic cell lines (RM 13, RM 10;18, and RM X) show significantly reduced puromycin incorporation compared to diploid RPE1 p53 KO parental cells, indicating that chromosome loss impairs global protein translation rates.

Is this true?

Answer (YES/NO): YES